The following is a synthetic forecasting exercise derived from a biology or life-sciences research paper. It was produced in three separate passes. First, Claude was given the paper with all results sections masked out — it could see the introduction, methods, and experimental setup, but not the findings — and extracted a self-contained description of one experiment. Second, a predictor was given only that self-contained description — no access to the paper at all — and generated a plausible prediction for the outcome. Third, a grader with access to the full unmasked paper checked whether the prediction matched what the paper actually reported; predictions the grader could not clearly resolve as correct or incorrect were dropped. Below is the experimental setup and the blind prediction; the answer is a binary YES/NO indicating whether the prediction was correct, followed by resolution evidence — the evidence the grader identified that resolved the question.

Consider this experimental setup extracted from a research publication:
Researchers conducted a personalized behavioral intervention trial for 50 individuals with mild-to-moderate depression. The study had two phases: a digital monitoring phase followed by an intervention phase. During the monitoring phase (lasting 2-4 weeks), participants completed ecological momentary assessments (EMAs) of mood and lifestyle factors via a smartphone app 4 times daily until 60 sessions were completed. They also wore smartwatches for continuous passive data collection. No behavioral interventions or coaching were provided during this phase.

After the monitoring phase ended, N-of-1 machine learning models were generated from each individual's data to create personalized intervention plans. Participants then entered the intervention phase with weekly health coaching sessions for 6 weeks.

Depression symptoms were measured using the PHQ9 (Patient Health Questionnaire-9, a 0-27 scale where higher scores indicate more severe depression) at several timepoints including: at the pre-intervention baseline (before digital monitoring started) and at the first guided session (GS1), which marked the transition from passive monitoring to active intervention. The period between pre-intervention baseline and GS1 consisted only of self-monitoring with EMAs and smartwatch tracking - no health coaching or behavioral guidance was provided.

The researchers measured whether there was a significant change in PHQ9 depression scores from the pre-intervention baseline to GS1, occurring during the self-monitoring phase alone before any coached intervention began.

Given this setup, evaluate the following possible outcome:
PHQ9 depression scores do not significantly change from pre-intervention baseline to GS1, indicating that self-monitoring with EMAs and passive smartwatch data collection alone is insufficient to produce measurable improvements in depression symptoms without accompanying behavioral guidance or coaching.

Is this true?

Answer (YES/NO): NO